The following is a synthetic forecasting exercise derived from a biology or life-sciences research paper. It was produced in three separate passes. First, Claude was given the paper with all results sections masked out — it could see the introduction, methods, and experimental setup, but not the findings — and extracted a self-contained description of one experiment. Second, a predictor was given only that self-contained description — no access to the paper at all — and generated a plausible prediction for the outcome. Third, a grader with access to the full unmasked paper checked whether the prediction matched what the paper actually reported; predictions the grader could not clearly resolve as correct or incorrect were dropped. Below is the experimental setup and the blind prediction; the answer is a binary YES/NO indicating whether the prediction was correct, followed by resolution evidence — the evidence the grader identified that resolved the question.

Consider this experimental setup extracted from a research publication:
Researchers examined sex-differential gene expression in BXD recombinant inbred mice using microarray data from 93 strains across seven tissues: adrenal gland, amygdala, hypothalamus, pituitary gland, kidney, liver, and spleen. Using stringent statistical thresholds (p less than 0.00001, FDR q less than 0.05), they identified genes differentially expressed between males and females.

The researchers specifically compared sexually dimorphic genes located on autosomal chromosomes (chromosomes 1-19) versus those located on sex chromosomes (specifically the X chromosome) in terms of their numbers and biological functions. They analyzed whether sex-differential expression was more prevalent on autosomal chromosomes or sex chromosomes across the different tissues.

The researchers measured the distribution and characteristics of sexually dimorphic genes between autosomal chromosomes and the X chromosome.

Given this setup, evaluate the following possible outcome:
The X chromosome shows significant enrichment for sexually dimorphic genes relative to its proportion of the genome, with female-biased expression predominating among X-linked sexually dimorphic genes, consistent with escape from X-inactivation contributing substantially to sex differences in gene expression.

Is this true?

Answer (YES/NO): YES